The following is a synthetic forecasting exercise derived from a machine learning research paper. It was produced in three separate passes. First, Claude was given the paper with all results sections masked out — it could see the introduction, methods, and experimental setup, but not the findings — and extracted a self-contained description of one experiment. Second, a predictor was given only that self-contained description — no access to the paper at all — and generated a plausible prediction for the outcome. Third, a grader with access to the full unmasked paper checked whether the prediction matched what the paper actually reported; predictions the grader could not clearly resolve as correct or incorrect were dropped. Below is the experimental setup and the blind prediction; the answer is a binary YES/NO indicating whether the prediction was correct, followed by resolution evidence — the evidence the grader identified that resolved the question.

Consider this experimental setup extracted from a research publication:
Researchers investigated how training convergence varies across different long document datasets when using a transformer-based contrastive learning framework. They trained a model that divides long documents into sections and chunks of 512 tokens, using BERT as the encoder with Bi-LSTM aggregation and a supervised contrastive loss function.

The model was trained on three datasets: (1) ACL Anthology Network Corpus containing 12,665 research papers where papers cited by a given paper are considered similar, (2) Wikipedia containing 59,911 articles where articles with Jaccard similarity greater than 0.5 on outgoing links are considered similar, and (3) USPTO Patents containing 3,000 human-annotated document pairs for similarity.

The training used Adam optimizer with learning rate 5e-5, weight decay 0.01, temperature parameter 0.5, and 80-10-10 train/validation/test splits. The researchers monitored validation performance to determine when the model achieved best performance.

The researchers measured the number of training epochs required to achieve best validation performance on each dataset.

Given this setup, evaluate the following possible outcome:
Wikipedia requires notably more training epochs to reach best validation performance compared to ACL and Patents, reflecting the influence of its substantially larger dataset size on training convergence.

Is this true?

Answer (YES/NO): NO